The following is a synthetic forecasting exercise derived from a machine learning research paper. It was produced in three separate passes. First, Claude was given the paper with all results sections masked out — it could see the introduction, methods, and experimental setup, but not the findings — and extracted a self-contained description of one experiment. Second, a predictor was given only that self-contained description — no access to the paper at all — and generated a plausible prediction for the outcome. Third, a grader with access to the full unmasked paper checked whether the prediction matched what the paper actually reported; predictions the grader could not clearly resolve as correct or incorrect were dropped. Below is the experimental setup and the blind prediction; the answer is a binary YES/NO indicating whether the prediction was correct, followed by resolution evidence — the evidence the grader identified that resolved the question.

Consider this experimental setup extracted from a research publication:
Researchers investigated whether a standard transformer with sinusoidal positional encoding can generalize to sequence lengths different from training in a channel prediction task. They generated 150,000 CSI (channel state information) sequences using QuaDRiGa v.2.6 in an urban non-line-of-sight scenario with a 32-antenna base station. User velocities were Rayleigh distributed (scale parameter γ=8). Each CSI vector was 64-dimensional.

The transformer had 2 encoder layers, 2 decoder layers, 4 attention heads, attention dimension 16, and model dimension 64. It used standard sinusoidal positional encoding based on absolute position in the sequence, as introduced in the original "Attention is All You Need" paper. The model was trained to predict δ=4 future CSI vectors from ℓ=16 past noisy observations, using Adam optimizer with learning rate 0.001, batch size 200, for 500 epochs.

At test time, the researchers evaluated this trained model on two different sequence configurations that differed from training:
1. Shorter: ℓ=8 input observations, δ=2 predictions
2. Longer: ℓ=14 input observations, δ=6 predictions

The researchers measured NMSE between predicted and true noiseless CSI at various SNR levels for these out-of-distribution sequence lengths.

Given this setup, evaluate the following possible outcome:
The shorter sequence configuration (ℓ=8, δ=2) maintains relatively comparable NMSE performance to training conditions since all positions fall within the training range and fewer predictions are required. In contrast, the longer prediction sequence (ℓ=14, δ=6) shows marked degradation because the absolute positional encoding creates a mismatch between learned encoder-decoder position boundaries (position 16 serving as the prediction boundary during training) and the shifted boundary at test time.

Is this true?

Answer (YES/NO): NO